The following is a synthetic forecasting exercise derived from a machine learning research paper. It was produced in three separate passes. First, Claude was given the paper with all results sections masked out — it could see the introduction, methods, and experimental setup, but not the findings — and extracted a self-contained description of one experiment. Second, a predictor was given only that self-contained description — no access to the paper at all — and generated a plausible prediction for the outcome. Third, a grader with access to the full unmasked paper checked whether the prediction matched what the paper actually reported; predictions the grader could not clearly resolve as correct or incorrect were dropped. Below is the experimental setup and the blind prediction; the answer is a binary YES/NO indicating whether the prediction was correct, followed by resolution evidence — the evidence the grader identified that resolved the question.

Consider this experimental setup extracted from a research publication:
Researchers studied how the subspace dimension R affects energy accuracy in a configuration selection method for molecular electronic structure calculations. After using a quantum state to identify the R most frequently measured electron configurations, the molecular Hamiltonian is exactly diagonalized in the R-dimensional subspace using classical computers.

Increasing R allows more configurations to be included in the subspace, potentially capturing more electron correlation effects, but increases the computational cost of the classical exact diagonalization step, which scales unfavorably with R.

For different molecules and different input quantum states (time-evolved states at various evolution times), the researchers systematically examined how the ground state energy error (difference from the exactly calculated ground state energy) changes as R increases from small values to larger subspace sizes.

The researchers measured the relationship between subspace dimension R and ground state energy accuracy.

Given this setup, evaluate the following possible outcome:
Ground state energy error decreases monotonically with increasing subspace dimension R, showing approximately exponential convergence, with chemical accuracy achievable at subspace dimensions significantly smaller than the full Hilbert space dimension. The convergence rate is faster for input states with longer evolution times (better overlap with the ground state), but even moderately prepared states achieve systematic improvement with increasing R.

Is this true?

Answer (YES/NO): NO